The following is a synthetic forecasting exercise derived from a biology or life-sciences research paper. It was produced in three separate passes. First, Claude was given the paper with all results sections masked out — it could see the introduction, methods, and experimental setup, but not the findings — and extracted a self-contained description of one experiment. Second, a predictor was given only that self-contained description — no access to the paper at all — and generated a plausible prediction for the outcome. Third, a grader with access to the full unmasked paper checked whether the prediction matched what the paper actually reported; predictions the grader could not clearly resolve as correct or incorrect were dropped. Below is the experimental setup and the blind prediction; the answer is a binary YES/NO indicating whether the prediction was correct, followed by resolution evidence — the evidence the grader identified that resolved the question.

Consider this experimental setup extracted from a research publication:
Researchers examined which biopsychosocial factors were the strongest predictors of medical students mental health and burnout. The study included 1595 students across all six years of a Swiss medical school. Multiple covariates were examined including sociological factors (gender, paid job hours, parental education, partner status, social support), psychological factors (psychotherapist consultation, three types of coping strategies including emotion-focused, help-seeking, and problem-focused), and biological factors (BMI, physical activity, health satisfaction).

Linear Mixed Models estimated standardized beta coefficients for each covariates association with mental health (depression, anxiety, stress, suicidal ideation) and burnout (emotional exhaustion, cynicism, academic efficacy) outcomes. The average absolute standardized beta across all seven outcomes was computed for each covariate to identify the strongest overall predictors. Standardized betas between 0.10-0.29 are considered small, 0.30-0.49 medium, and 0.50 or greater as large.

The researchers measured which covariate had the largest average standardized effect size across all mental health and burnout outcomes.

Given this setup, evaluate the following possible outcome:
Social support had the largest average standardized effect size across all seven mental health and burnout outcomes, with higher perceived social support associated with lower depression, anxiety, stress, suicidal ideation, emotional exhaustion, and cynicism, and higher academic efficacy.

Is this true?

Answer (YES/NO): NO